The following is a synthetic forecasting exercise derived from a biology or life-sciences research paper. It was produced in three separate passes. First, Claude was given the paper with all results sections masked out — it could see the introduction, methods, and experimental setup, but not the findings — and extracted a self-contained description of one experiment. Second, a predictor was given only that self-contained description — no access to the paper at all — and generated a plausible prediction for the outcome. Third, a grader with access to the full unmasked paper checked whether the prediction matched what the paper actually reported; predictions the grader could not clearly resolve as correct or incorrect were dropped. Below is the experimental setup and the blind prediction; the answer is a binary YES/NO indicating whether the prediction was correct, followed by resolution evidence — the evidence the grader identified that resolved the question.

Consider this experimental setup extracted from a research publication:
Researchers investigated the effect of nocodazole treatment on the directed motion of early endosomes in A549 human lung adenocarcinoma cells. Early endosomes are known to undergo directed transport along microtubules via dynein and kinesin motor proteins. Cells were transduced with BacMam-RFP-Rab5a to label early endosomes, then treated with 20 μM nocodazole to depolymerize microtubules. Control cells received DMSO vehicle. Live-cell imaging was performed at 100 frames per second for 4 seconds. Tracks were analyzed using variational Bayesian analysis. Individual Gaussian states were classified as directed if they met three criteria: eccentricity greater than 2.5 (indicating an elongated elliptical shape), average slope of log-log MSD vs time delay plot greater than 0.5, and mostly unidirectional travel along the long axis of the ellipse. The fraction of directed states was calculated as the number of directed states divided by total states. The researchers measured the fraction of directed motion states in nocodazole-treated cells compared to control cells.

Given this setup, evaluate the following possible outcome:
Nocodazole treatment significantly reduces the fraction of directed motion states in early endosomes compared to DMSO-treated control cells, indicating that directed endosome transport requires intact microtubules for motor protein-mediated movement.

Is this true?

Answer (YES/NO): YES